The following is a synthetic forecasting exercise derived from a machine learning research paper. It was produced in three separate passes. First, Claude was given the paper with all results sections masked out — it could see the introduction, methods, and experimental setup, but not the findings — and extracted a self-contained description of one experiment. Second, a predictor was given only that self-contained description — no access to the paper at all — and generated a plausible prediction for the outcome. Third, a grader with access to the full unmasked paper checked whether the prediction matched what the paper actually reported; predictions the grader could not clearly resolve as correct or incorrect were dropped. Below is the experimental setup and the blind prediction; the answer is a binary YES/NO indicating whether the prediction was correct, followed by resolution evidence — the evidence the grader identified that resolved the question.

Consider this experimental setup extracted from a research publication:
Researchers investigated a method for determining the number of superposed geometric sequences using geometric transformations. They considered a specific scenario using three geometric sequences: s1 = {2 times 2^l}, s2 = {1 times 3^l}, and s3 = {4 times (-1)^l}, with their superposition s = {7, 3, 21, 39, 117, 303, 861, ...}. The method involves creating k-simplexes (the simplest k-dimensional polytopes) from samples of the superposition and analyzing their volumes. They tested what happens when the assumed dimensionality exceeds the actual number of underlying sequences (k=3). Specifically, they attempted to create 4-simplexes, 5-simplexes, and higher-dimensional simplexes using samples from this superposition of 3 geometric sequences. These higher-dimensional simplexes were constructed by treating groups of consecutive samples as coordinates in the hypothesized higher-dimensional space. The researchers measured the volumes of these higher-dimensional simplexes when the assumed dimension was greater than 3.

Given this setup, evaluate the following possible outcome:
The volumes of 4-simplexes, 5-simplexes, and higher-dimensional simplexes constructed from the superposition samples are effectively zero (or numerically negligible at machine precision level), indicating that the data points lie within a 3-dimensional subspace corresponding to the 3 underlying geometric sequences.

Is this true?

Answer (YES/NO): YES